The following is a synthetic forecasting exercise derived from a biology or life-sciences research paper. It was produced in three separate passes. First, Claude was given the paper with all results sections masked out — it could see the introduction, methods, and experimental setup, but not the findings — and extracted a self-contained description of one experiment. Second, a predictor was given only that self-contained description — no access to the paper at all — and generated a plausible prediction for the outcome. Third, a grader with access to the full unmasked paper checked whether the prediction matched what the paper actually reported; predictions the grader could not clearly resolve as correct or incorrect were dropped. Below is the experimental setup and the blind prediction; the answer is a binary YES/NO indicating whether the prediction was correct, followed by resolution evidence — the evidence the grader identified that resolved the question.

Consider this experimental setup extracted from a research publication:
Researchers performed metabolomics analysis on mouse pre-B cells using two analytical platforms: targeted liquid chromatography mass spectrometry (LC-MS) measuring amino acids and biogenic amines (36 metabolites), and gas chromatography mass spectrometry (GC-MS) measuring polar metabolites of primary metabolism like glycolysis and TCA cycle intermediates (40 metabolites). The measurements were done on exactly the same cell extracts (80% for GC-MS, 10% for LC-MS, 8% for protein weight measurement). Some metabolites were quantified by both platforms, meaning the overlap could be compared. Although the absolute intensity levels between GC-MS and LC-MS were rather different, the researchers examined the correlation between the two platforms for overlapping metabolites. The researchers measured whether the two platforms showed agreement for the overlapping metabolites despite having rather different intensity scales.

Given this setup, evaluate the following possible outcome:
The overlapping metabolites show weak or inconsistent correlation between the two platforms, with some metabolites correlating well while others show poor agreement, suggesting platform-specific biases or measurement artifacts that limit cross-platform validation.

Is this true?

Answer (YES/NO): NO